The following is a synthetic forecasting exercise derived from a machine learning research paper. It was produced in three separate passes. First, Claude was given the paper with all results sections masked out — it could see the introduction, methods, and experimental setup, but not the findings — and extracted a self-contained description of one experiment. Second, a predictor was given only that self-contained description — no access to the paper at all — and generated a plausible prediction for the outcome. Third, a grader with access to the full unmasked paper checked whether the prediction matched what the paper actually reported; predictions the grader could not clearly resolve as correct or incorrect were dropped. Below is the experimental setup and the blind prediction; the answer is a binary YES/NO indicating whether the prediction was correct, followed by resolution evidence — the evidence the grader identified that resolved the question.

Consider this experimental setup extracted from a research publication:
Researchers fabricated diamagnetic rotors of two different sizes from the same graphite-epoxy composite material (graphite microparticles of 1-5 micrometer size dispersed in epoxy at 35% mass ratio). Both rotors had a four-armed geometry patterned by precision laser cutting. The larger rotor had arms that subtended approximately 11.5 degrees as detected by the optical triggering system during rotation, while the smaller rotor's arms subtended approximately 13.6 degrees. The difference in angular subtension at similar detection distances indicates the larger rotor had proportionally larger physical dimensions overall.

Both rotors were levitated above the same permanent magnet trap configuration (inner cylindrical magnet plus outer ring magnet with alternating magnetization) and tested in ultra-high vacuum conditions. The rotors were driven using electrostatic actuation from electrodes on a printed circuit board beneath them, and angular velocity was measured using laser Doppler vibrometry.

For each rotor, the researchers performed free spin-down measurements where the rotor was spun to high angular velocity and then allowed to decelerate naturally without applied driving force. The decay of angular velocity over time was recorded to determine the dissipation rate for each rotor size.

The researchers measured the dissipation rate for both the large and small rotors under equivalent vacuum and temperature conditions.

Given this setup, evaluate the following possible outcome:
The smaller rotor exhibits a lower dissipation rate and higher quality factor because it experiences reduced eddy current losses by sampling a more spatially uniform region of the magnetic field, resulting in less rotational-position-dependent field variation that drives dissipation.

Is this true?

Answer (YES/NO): NO